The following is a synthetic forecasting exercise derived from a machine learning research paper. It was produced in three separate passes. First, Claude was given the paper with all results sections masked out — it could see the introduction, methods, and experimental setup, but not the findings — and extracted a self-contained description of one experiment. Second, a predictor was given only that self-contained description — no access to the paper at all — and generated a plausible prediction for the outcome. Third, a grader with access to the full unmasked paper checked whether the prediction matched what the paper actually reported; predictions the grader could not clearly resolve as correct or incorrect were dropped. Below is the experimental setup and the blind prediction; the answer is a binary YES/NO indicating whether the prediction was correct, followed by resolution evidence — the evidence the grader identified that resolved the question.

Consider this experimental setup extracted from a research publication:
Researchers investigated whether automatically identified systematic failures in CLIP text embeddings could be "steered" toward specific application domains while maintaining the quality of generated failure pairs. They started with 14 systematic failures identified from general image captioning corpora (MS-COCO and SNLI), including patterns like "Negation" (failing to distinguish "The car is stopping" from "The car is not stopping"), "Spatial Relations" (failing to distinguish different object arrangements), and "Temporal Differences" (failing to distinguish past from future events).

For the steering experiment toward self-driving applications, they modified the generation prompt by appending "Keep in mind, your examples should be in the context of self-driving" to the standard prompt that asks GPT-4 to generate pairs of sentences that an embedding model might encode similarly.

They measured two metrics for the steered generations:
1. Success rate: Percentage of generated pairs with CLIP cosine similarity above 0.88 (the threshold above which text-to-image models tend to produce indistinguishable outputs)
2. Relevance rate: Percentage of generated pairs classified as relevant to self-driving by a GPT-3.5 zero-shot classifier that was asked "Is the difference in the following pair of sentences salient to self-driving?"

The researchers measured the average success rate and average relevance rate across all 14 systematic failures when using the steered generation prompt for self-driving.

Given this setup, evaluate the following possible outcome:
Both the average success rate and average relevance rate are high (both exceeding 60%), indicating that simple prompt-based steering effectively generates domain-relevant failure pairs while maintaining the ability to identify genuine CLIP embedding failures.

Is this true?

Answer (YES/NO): YES